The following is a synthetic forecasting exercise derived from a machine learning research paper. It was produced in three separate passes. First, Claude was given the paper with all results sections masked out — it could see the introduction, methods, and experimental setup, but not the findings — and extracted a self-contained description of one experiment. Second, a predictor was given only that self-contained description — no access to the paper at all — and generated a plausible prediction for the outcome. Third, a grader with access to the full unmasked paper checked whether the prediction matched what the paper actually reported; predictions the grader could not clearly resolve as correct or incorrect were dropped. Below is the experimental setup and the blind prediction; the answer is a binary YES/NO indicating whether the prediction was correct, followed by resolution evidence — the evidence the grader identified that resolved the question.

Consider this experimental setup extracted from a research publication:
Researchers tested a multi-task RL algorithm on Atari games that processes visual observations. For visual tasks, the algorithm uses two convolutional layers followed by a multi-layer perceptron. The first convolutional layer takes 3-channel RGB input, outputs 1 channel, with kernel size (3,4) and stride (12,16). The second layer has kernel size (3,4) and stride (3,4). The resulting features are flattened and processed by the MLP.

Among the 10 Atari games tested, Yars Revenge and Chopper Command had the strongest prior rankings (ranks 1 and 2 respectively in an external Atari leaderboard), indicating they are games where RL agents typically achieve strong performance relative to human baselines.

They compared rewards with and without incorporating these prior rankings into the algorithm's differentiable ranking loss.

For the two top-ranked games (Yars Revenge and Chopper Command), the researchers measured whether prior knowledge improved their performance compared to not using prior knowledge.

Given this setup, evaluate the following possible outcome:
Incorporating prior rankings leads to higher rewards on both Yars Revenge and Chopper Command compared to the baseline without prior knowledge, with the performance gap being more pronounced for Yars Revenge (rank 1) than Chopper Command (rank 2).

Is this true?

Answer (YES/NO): NO